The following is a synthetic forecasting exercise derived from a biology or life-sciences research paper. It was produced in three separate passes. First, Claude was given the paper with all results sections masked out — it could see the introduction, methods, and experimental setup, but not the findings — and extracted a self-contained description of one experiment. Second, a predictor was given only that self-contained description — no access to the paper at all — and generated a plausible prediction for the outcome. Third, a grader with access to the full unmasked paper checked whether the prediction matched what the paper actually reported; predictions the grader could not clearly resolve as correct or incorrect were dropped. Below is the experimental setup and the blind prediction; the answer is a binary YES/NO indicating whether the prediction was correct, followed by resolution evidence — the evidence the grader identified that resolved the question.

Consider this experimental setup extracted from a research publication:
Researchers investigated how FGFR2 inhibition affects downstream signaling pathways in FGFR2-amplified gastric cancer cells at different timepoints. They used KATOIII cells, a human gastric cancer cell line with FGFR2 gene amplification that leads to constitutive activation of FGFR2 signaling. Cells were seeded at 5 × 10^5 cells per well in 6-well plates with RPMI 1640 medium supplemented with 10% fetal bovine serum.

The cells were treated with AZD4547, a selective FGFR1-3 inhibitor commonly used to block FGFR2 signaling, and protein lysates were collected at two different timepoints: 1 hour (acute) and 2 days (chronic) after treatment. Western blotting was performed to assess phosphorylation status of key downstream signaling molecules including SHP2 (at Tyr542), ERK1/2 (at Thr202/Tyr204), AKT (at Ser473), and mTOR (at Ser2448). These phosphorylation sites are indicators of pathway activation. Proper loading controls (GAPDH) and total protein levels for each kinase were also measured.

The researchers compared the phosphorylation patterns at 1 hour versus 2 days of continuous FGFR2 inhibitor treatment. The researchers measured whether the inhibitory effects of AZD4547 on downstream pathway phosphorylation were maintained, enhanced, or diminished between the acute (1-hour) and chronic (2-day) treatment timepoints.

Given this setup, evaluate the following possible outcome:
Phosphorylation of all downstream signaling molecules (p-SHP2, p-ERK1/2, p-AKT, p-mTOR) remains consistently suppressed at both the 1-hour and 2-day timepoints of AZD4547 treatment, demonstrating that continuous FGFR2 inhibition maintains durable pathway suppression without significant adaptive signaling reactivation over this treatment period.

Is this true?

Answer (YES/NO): NO